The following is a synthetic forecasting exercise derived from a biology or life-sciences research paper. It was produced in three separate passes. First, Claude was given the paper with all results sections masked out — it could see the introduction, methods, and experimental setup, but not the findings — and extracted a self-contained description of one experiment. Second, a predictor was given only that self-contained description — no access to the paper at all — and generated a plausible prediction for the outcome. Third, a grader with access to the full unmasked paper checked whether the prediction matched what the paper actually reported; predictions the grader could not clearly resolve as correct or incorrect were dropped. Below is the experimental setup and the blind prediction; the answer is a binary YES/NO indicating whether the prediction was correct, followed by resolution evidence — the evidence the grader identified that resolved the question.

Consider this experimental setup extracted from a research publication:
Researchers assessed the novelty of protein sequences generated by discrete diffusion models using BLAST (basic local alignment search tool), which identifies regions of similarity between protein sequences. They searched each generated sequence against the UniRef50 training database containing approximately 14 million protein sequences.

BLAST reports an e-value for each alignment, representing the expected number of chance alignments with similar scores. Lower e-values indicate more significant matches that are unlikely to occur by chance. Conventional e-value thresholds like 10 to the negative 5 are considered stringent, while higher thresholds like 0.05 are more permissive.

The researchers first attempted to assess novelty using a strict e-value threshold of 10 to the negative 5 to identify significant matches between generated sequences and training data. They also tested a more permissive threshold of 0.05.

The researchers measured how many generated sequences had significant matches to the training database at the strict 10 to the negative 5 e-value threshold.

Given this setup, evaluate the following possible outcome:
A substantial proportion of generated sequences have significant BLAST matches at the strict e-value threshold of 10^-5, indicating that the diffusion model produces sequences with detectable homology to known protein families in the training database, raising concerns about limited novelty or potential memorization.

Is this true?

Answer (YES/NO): NO